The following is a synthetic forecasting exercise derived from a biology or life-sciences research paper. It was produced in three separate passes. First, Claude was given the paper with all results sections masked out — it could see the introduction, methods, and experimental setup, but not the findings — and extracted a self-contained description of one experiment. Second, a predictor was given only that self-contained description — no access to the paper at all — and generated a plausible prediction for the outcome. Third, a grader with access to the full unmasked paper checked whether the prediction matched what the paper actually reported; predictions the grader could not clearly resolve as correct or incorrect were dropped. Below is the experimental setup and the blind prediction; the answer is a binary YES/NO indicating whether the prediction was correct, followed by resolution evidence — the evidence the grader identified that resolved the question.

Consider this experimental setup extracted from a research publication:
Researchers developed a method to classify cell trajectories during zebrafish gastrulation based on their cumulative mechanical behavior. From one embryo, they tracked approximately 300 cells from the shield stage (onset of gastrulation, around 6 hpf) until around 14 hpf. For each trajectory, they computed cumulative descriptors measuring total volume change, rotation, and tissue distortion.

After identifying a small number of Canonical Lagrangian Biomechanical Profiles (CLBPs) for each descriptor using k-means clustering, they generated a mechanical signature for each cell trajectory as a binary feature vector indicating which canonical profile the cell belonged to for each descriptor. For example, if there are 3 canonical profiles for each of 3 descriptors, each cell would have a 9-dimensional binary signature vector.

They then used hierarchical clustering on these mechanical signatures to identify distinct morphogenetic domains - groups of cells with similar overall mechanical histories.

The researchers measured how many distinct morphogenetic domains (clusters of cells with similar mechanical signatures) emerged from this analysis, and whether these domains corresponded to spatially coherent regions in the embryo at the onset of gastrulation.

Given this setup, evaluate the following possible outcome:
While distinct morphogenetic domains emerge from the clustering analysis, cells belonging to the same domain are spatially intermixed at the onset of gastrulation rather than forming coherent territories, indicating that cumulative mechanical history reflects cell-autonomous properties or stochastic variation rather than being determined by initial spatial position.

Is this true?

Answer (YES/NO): NO